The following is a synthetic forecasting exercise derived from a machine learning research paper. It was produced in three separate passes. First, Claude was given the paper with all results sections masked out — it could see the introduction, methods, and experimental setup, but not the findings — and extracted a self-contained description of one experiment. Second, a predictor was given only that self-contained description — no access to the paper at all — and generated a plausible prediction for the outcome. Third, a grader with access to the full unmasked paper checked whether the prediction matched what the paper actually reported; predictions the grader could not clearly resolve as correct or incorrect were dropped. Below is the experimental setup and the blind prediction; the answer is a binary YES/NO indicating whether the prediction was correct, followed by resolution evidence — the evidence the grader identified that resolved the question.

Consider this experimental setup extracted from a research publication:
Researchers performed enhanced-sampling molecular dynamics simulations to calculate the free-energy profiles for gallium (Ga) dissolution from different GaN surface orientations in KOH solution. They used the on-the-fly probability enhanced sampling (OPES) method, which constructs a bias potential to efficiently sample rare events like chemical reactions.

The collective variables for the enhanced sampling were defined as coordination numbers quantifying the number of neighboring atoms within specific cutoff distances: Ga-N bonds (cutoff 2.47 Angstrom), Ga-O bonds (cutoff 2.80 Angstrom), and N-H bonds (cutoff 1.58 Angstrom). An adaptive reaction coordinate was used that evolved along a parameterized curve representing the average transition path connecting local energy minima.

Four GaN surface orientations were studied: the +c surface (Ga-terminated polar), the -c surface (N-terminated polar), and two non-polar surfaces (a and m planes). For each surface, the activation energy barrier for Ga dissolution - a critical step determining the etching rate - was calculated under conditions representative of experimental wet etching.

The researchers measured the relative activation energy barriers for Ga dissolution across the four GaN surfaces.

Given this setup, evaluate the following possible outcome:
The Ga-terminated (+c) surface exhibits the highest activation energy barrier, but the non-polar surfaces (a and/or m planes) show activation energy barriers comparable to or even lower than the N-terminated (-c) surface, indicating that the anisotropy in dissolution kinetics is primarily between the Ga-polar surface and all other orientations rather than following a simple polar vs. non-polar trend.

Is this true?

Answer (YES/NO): YES